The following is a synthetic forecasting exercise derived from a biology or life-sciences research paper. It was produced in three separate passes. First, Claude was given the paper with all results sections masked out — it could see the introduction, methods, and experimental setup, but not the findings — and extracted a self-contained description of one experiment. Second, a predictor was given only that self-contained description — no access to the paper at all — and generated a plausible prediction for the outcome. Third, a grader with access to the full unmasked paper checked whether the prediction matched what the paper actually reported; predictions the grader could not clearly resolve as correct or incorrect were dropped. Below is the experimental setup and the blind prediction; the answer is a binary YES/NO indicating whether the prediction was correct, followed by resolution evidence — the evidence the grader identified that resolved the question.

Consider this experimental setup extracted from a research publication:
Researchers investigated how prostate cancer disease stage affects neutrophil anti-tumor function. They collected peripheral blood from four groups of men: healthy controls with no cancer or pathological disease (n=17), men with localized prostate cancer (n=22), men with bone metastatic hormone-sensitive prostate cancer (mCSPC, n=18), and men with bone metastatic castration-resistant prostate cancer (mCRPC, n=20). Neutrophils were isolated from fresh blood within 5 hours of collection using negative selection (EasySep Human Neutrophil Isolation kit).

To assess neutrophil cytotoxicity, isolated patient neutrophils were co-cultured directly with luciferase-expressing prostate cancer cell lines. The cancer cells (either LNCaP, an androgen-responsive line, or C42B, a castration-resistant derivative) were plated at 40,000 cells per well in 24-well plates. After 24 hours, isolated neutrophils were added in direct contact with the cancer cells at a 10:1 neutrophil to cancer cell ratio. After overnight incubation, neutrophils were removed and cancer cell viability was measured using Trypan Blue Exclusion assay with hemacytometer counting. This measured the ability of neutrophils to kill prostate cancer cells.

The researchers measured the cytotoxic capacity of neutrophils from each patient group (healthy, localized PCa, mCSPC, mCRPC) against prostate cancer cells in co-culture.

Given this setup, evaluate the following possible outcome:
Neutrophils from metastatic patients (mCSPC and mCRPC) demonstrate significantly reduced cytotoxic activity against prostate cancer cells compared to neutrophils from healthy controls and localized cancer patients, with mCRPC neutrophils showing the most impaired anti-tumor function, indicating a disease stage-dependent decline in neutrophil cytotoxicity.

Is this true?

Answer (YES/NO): NO